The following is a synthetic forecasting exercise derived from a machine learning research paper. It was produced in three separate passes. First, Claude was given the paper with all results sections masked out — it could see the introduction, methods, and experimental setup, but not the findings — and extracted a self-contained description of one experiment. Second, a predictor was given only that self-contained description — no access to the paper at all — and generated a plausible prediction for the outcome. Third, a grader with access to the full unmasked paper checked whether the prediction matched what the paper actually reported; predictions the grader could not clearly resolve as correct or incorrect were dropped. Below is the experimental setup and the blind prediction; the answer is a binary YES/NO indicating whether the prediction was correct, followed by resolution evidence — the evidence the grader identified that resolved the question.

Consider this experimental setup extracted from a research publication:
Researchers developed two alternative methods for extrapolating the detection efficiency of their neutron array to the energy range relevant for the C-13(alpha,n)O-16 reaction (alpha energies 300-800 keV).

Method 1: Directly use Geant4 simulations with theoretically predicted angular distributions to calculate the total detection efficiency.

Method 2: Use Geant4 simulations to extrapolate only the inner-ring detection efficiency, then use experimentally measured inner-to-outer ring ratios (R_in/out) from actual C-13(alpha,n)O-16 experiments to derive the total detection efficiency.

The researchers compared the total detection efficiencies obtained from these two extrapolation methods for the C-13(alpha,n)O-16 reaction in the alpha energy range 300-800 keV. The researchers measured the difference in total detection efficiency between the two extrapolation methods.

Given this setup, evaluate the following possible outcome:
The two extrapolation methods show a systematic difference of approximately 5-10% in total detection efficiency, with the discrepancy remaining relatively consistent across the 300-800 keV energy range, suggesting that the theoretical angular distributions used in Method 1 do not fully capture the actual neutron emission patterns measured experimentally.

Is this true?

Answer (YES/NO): NO